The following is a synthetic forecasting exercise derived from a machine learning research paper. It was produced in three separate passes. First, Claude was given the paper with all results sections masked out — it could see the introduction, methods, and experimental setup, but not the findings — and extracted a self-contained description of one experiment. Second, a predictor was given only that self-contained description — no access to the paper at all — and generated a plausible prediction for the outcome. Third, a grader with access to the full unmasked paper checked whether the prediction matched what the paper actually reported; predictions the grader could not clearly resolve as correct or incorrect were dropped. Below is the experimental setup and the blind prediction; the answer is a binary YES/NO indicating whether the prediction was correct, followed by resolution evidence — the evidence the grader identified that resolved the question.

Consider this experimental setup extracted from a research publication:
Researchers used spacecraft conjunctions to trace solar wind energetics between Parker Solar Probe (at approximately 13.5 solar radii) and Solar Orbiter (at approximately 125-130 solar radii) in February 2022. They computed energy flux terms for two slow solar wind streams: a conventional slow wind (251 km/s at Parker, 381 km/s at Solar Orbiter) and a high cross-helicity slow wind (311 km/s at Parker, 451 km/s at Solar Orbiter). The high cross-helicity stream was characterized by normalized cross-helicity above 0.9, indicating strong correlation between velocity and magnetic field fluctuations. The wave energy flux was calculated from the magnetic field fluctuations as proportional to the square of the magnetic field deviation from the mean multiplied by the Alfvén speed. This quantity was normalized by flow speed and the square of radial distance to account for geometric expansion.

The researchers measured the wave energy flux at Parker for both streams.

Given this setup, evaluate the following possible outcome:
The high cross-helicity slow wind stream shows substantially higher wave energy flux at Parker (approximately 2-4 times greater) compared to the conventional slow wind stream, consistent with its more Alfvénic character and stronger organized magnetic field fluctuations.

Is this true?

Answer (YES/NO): YES